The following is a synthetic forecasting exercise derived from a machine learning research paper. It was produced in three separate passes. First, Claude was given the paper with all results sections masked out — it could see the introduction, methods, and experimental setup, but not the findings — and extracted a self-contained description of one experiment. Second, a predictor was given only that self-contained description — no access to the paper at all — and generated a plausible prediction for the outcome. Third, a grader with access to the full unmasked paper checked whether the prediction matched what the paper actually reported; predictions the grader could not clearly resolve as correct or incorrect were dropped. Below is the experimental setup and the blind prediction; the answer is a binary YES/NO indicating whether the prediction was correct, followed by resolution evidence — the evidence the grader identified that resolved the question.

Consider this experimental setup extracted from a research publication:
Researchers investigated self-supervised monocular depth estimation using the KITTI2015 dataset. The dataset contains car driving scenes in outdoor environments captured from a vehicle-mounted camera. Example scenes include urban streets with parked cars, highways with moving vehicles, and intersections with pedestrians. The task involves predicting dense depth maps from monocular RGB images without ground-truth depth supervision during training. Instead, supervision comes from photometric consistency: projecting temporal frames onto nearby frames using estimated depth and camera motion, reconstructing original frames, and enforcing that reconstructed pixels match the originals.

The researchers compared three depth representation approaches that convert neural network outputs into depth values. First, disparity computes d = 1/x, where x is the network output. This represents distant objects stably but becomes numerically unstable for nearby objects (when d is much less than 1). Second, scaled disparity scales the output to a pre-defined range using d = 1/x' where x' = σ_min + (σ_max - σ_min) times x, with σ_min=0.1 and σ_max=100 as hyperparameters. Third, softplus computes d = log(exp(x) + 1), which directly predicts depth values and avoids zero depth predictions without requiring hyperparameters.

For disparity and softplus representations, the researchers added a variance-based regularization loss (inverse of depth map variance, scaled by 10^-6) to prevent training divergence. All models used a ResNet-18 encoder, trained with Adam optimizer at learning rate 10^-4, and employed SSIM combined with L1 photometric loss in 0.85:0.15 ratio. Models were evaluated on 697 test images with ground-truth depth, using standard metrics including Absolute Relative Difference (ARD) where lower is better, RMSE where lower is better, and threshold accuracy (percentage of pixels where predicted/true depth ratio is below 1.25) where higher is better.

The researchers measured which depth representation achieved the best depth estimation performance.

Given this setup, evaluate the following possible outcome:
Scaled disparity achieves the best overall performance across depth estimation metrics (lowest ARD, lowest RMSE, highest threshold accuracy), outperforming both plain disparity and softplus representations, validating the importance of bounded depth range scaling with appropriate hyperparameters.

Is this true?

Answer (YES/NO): NO